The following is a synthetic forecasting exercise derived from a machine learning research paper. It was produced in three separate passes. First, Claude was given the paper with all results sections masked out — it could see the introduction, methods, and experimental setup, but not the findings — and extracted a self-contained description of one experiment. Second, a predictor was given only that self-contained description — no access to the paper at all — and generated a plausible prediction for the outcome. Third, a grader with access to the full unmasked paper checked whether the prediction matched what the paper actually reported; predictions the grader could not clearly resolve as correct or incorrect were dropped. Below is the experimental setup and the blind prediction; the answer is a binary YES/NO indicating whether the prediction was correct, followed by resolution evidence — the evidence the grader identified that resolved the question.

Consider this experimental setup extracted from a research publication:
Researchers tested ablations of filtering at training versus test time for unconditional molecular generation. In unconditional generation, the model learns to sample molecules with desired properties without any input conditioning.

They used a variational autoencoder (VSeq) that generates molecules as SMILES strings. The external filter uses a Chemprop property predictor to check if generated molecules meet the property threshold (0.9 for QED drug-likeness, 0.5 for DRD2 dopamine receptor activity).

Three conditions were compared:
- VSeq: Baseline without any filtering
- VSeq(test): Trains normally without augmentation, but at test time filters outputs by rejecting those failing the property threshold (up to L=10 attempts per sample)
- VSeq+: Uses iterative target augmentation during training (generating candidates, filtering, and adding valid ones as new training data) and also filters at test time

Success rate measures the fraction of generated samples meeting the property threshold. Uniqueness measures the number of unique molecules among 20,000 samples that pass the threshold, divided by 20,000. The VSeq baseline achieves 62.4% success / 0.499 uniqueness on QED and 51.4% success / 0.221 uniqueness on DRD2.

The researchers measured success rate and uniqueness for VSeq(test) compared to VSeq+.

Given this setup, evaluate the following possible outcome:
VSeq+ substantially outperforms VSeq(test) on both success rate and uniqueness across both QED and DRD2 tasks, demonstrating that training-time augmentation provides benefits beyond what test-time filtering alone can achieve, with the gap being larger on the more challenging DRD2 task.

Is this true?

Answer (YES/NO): NO